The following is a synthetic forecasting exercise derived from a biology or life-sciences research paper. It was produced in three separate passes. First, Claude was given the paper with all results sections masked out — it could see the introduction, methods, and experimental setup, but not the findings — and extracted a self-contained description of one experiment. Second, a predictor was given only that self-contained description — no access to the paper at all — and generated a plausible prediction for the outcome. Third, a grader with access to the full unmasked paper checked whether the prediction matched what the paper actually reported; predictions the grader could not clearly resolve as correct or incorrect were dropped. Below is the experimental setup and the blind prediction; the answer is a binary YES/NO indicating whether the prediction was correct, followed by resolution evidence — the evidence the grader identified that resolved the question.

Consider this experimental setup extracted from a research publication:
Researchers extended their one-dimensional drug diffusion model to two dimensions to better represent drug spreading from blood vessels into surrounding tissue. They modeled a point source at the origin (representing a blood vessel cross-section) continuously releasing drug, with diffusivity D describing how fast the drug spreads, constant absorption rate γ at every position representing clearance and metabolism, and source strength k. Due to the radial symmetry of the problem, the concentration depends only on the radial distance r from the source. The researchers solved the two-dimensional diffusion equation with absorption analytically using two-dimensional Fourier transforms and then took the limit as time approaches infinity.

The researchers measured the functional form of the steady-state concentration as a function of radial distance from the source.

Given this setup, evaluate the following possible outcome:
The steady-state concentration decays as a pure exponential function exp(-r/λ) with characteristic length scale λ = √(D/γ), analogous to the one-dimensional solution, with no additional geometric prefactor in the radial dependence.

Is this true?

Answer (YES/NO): NO